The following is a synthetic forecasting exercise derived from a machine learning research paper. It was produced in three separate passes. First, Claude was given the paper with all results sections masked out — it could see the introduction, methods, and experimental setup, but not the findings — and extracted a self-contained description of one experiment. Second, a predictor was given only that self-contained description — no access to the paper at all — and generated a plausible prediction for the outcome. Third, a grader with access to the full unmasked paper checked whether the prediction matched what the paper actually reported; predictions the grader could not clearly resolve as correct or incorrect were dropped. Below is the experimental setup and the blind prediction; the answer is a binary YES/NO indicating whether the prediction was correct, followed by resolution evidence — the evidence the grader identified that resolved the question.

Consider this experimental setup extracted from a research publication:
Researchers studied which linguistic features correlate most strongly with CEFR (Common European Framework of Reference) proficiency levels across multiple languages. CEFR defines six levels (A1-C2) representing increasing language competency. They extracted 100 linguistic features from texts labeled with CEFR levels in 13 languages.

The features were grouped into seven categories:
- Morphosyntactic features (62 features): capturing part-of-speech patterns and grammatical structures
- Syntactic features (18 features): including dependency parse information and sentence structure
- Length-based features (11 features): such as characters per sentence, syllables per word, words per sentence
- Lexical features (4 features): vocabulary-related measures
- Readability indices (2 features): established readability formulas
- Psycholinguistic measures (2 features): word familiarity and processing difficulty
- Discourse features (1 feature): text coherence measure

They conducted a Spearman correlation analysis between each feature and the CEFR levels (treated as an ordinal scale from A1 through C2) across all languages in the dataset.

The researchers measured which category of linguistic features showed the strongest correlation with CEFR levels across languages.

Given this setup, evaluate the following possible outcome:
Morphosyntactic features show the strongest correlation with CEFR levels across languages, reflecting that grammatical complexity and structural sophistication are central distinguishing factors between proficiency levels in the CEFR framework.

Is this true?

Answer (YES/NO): NO